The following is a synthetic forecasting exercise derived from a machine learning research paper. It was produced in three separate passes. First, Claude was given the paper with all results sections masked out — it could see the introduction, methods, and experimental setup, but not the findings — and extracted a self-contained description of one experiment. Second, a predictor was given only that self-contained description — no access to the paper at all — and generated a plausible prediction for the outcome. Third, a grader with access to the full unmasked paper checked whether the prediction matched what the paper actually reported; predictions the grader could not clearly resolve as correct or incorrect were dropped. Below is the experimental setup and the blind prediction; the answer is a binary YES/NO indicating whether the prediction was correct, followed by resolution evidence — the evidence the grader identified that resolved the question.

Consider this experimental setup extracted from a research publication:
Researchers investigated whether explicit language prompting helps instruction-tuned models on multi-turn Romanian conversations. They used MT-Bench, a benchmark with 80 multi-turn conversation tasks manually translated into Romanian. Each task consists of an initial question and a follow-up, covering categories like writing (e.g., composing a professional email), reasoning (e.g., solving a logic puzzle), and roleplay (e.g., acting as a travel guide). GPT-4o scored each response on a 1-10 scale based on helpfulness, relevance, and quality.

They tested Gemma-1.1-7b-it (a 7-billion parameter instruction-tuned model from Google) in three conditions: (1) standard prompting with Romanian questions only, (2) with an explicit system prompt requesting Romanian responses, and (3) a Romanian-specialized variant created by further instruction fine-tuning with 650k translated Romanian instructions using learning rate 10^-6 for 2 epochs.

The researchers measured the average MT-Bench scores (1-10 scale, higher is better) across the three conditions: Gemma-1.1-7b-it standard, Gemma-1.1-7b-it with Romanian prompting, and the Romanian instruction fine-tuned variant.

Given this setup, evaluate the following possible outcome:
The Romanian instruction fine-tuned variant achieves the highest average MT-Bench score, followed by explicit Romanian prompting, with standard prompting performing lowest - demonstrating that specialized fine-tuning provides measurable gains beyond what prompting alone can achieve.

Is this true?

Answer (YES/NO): NO